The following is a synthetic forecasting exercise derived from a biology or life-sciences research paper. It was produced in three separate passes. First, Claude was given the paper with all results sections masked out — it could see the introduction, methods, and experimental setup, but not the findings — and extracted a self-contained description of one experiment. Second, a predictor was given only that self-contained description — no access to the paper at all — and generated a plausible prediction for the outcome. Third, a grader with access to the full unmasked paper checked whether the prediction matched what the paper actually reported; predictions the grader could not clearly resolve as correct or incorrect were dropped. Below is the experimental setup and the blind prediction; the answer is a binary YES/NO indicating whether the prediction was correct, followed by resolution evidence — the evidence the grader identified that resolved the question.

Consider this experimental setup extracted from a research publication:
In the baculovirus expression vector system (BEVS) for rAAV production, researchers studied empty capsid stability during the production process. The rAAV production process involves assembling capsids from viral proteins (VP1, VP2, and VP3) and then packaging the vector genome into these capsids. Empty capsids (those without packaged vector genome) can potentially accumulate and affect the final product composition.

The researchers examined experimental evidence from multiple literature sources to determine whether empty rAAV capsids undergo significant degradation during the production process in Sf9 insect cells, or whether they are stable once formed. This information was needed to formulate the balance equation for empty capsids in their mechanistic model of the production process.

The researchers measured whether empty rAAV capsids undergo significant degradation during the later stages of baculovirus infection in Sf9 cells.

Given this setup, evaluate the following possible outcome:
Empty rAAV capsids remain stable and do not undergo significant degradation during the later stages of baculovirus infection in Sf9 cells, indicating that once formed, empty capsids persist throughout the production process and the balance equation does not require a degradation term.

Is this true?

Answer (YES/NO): YES